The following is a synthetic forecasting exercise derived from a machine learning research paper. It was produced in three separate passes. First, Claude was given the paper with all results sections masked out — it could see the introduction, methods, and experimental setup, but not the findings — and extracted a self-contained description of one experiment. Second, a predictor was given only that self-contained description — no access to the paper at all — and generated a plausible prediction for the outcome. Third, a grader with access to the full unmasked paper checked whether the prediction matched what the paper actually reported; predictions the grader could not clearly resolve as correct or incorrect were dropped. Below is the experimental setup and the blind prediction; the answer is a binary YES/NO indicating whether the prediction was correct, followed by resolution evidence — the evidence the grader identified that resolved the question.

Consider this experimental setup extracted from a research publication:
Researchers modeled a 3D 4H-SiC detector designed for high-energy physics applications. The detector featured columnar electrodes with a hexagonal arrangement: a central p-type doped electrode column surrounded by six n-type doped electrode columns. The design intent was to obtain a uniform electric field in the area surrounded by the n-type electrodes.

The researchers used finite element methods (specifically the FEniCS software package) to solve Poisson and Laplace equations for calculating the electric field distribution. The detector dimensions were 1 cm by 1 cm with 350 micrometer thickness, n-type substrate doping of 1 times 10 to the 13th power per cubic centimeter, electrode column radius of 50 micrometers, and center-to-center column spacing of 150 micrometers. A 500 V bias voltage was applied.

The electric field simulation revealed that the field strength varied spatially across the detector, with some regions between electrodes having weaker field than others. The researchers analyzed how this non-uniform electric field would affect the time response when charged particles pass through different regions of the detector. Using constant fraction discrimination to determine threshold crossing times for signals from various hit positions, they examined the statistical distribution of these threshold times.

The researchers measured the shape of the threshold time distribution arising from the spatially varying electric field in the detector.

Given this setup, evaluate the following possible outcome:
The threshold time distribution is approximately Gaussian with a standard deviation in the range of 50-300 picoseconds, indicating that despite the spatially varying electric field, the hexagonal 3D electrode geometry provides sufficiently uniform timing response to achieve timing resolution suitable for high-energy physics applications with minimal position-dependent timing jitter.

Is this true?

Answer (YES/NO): NO